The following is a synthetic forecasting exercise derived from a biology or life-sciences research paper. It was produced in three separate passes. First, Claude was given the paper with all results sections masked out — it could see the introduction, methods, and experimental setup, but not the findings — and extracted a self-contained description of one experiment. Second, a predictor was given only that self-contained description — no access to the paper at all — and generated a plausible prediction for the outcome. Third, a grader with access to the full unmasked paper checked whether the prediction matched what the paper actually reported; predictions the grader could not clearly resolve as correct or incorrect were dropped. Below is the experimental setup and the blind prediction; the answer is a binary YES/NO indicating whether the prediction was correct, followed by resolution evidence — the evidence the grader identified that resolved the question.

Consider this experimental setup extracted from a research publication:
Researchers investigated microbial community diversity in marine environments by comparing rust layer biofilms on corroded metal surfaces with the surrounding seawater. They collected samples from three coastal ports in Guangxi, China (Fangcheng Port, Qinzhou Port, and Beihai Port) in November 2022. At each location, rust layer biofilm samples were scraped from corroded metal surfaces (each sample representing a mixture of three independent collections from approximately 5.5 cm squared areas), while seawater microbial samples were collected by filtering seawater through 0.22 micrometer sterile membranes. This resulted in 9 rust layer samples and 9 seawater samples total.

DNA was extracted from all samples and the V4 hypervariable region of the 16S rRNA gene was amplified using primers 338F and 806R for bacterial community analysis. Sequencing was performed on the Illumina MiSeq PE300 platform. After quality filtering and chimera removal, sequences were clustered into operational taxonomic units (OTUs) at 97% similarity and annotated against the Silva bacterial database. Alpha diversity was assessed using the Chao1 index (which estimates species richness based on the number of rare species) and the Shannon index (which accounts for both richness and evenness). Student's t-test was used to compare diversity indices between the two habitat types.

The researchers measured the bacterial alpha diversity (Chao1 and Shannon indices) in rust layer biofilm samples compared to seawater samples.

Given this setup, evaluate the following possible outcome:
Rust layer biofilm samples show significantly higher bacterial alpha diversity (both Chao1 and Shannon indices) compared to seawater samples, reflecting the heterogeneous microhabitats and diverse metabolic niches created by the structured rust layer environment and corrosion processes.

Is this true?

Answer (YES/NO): NO